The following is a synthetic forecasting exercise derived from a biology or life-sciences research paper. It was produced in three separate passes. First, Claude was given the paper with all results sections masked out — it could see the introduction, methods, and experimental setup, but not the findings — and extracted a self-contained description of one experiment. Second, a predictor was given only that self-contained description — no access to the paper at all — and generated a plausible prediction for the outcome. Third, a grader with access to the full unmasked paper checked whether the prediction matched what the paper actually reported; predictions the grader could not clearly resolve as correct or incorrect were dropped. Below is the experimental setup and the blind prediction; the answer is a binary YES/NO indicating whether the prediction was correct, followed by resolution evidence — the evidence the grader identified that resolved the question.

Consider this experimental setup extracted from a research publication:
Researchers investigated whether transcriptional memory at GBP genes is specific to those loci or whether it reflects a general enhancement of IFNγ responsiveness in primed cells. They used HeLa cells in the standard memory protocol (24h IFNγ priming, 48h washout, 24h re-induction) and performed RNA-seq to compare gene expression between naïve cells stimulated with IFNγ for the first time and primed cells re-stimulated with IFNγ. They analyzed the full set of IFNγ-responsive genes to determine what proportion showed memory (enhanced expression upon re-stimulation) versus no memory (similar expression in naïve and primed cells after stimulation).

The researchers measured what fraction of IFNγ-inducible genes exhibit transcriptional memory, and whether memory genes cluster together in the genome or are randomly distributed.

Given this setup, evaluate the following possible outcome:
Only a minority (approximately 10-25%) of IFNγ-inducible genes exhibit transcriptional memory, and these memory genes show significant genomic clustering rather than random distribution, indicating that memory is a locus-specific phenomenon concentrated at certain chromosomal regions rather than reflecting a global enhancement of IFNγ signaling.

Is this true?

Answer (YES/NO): YES